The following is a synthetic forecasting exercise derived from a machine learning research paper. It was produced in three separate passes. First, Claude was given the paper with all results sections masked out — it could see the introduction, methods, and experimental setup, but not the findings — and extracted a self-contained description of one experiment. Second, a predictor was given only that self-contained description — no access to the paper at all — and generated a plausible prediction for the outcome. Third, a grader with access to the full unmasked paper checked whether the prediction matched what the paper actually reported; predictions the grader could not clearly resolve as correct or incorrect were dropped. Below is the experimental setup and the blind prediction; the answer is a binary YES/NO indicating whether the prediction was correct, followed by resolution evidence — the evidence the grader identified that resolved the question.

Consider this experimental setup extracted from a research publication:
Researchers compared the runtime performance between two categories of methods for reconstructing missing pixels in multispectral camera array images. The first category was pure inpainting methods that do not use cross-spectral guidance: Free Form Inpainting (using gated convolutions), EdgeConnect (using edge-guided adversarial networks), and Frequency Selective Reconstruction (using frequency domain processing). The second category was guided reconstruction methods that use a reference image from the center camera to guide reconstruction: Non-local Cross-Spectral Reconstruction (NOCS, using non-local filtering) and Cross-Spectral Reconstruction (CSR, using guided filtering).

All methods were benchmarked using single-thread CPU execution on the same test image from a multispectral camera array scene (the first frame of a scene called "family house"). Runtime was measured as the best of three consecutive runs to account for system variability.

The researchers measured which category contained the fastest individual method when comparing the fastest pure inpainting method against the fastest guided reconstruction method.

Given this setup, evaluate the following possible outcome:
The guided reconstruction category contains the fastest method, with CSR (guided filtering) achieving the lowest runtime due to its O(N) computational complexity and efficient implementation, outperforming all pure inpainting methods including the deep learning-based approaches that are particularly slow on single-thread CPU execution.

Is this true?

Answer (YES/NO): NO